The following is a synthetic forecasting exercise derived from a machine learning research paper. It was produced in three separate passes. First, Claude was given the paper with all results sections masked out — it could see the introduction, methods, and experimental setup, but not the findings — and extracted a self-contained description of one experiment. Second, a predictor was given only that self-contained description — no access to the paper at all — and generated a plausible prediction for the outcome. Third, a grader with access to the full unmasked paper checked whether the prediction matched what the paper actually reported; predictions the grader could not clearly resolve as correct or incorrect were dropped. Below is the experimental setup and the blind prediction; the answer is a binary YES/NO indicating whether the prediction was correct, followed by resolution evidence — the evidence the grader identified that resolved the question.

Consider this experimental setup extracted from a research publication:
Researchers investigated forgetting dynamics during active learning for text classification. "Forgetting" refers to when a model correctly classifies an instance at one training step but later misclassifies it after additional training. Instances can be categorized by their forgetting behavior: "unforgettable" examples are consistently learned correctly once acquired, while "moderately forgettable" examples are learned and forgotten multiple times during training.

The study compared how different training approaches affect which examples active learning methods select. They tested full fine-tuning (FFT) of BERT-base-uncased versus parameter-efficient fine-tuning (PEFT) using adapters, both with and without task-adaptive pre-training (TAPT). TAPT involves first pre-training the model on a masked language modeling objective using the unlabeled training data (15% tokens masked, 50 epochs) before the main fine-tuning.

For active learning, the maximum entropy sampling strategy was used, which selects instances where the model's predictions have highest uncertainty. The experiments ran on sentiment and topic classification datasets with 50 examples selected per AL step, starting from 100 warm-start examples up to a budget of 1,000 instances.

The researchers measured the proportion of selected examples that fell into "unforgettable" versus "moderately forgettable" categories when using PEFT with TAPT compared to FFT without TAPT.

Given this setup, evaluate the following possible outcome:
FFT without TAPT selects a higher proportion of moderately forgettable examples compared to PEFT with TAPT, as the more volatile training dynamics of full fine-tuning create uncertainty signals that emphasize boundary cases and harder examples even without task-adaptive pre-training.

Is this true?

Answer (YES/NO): NO